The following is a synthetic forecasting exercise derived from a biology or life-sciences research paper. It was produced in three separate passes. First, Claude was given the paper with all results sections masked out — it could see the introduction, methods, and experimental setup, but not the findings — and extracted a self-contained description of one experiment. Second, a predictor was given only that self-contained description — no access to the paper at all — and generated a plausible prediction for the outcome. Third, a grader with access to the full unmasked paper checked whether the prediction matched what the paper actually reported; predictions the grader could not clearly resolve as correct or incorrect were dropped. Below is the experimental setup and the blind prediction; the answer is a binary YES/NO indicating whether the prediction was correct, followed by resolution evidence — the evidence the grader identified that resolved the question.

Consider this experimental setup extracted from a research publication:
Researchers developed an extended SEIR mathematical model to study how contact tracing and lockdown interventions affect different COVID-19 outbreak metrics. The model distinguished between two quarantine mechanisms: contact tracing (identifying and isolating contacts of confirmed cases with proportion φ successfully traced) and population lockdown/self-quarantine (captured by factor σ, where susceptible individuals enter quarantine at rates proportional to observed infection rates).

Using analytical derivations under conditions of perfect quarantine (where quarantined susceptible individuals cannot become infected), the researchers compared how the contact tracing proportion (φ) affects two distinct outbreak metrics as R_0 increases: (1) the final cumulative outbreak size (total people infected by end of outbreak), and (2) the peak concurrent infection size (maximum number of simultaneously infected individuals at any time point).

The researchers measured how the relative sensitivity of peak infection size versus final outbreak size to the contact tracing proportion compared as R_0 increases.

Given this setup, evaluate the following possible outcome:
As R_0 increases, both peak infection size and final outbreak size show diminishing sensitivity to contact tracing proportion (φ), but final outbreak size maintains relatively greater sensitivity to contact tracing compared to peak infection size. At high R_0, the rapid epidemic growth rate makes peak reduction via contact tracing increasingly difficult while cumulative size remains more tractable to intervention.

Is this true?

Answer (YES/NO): NO